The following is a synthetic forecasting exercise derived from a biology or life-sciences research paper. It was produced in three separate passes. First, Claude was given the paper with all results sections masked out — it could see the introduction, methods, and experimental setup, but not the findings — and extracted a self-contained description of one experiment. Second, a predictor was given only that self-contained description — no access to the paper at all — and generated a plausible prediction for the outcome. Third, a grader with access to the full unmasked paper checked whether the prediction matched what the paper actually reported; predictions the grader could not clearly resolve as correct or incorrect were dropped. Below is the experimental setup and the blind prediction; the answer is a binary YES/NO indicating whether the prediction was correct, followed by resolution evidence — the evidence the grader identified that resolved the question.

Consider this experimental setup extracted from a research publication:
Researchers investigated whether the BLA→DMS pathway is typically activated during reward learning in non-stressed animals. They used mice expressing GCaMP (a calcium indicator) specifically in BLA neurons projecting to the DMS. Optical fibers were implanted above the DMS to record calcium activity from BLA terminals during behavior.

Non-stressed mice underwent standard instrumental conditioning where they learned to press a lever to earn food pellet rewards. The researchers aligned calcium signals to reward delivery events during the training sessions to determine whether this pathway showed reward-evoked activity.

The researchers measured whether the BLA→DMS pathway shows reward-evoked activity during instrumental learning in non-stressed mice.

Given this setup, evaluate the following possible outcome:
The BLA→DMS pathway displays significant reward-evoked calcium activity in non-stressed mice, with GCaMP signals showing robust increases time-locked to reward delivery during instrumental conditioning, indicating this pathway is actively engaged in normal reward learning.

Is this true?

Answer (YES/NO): YES